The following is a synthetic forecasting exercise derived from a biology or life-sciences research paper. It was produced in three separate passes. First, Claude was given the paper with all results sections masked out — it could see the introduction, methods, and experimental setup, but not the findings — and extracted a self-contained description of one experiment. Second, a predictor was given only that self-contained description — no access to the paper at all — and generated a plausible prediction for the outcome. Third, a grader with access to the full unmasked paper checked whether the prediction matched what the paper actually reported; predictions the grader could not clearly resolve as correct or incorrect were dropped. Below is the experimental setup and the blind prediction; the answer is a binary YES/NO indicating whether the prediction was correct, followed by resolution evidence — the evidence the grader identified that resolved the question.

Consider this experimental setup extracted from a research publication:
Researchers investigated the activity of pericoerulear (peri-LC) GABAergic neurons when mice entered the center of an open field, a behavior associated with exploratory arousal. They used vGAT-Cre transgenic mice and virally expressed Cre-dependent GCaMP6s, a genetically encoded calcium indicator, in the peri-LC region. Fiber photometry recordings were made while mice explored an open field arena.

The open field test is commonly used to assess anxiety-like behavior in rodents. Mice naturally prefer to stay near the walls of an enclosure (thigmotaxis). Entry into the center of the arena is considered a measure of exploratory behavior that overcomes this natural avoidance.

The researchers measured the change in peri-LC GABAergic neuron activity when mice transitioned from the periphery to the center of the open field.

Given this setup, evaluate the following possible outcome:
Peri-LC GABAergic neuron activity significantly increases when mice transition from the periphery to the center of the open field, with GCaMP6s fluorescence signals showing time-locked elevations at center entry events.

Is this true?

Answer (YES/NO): YES